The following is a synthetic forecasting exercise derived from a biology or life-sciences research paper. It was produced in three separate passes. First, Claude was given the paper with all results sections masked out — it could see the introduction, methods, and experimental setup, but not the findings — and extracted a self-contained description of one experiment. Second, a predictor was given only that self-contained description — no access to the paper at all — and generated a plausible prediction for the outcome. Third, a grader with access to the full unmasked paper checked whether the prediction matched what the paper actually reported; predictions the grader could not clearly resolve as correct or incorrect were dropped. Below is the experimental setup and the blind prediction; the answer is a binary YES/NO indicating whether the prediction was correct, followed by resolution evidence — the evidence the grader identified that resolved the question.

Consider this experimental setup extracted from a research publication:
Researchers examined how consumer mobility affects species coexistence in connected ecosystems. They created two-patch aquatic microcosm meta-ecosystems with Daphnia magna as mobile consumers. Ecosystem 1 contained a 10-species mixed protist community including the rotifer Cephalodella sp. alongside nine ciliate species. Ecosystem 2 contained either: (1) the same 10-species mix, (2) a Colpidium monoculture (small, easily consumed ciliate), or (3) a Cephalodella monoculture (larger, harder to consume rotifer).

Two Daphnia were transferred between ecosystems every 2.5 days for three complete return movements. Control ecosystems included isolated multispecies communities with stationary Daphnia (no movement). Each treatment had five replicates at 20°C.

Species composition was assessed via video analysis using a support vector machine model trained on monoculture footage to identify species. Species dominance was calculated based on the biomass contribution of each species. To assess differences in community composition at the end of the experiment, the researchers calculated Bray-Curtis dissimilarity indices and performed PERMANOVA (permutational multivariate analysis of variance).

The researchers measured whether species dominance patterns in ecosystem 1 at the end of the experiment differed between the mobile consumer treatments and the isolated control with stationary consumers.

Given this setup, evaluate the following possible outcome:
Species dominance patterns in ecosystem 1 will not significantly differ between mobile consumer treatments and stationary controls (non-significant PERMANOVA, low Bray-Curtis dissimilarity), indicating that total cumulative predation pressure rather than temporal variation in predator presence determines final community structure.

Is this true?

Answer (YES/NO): NO